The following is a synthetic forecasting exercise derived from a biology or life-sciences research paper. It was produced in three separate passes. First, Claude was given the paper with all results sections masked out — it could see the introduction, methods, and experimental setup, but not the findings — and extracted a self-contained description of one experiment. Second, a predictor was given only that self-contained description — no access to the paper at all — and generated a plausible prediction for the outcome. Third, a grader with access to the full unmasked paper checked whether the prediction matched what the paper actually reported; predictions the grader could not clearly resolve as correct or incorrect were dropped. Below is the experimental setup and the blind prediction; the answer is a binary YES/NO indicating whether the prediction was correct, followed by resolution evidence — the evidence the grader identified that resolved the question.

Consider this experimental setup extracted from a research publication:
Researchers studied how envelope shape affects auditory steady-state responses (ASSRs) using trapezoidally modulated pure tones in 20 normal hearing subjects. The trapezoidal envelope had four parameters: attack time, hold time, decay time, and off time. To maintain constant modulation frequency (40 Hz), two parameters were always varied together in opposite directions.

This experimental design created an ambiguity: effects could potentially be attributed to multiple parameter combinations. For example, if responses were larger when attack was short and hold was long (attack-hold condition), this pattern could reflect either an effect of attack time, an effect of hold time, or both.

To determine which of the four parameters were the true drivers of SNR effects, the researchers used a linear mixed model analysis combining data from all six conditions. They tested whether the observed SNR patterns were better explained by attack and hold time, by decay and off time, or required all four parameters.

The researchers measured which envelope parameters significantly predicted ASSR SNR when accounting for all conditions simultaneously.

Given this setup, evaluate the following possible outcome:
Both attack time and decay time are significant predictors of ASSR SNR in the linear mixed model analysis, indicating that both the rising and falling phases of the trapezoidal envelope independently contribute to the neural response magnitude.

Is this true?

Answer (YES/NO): NO